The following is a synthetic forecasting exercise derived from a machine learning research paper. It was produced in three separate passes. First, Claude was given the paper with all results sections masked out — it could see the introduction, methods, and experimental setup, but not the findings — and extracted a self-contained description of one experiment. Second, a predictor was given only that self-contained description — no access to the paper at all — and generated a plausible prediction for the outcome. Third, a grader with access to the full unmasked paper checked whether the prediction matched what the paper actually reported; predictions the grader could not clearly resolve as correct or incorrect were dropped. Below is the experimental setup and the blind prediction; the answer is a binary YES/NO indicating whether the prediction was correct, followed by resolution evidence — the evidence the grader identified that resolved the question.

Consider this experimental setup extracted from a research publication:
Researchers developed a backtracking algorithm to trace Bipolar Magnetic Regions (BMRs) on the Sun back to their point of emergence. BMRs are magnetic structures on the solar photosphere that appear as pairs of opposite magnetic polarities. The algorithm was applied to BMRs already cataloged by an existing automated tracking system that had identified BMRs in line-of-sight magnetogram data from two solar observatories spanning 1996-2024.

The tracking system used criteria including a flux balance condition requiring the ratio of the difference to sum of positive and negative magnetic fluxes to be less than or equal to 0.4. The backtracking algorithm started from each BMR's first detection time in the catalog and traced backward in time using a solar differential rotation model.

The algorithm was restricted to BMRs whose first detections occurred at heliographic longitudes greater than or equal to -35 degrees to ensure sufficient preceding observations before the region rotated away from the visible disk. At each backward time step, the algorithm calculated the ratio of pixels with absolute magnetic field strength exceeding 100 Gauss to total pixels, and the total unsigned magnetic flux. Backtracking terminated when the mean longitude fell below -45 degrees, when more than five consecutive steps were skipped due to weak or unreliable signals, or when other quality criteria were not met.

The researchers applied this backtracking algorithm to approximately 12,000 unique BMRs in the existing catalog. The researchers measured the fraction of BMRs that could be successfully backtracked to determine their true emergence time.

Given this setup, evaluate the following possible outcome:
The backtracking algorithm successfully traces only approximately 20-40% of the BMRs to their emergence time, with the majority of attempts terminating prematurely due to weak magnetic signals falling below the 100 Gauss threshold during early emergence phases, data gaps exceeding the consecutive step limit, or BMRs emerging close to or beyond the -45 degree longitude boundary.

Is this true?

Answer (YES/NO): NO